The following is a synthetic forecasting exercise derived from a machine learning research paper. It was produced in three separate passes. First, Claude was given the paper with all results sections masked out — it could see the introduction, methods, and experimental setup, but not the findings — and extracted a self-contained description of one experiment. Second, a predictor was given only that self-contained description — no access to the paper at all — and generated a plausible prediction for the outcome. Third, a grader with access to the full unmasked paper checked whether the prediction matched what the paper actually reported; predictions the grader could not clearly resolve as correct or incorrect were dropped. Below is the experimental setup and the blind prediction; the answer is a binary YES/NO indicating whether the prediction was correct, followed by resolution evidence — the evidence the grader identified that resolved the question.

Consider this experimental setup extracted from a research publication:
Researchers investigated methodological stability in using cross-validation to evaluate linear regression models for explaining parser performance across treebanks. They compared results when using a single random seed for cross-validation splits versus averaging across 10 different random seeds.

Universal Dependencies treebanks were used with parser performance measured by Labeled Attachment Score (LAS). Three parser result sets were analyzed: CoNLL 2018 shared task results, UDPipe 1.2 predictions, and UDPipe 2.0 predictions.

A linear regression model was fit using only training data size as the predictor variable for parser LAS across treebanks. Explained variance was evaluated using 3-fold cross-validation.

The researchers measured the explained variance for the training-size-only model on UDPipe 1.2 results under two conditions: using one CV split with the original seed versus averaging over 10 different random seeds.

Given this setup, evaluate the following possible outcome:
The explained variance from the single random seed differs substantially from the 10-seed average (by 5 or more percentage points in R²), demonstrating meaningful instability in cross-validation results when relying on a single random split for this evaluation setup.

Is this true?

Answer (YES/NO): YES